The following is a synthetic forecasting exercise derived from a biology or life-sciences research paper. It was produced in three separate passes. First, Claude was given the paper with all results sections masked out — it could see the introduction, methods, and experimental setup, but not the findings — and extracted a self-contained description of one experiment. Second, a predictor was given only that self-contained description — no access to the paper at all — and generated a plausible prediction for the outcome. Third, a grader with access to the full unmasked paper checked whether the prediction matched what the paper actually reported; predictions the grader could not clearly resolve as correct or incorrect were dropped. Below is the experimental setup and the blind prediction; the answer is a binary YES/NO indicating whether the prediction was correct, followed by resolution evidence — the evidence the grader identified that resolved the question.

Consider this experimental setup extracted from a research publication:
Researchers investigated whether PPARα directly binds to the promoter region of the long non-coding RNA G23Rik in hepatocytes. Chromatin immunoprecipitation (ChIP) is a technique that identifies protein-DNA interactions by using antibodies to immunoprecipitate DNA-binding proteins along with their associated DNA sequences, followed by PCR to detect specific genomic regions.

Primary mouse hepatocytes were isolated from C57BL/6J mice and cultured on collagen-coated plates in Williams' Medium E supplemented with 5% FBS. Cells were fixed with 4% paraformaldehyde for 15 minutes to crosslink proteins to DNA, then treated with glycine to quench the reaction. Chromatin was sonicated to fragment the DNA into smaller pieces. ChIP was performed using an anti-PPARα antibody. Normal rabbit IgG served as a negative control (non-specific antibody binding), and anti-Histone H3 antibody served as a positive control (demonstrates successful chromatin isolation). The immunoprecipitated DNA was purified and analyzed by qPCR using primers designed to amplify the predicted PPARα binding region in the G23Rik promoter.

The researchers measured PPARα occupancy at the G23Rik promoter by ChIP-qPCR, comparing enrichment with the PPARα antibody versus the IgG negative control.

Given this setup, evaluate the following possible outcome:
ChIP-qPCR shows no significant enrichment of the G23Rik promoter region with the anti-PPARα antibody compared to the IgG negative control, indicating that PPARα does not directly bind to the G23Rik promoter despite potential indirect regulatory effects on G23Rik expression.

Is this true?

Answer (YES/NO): NO